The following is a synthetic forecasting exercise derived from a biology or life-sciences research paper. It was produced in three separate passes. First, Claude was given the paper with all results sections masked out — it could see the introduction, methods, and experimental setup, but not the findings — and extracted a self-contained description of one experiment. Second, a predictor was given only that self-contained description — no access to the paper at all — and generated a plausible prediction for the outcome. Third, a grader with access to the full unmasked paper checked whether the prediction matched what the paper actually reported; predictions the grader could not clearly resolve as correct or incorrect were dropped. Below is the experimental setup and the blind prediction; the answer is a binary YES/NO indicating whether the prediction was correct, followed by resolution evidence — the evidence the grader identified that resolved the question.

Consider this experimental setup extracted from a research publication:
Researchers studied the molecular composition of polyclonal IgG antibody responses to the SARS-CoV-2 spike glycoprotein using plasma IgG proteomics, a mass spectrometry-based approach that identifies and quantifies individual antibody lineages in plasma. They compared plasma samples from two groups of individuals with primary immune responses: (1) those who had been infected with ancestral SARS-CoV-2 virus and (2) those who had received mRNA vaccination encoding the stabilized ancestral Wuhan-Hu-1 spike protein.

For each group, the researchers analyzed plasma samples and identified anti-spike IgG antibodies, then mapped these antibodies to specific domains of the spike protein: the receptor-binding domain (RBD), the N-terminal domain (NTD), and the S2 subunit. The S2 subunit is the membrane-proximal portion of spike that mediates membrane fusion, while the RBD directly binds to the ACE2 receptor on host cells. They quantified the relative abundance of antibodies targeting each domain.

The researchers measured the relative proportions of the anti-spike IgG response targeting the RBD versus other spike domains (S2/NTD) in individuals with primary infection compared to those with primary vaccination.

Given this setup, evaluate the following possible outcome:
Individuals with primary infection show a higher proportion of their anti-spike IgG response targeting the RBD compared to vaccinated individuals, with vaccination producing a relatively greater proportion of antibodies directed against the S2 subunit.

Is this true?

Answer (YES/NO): NO